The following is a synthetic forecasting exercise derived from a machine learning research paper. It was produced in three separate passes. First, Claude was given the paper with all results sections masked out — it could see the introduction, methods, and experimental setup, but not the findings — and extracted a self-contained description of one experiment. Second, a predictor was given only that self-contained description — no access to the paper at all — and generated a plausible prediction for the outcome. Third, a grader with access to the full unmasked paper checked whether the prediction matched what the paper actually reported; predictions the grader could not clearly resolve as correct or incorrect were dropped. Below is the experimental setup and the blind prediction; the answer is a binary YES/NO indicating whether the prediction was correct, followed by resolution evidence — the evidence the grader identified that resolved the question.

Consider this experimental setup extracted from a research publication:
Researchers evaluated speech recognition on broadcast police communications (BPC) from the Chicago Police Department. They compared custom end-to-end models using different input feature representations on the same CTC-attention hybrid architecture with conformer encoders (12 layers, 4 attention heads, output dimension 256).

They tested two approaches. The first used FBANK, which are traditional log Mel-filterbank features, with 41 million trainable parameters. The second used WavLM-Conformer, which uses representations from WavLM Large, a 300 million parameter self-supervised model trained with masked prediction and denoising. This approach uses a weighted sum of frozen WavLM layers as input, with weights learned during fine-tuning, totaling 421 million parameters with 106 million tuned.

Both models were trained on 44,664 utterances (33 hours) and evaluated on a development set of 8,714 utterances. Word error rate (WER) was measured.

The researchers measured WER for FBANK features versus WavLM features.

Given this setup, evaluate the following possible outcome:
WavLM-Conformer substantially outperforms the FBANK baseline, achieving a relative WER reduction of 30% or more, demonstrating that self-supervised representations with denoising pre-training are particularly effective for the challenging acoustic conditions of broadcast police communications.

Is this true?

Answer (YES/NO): NO